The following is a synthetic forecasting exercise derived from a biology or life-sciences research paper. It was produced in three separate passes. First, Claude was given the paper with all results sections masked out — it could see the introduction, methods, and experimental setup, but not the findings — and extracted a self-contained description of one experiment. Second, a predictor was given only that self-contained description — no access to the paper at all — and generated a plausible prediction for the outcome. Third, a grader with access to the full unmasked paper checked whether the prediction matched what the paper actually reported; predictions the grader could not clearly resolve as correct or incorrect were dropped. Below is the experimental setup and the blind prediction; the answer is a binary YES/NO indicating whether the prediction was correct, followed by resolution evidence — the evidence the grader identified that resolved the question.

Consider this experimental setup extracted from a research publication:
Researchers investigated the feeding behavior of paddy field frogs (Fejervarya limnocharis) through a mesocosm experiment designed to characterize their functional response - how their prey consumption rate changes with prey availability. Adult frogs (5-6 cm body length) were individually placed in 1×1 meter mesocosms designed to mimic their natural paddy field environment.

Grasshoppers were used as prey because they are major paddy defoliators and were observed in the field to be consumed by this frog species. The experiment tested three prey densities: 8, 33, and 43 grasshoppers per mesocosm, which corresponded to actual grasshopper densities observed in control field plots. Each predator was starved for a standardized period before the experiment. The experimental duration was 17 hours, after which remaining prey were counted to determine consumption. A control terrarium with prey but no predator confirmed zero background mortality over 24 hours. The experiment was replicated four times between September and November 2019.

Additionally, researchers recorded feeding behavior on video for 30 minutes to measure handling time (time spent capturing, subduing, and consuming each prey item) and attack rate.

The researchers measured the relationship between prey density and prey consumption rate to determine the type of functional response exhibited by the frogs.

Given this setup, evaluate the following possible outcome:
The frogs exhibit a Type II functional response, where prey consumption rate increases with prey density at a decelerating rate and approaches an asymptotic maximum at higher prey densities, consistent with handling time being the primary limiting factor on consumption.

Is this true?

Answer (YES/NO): YES